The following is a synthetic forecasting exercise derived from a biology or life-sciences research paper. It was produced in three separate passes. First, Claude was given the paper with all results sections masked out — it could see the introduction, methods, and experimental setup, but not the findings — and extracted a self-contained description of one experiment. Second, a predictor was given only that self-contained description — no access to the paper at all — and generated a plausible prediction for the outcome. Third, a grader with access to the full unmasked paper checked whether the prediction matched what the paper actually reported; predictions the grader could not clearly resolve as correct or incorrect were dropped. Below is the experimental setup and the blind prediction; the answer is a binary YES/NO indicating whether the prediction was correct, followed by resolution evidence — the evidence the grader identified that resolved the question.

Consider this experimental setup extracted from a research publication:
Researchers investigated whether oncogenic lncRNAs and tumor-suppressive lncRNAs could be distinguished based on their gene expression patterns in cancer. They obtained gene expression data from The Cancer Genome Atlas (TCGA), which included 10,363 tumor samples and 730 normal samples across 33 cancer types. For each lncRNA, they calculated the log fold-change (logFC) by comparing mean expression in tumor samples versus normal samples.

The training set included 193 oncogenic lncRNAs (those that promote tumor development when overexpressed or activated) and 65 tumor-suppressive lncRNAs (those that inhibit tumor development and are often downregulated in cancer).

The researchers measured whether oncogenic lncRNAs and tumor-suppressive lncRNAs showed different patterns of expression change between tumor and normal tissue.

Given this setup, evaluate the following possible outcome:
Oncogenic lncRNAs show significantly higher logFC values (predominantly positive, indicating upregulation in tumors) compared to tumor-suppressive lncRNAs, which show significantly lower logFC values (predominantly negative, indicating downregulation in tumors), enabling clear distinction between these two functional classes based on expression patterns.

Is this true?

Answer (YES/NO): NO